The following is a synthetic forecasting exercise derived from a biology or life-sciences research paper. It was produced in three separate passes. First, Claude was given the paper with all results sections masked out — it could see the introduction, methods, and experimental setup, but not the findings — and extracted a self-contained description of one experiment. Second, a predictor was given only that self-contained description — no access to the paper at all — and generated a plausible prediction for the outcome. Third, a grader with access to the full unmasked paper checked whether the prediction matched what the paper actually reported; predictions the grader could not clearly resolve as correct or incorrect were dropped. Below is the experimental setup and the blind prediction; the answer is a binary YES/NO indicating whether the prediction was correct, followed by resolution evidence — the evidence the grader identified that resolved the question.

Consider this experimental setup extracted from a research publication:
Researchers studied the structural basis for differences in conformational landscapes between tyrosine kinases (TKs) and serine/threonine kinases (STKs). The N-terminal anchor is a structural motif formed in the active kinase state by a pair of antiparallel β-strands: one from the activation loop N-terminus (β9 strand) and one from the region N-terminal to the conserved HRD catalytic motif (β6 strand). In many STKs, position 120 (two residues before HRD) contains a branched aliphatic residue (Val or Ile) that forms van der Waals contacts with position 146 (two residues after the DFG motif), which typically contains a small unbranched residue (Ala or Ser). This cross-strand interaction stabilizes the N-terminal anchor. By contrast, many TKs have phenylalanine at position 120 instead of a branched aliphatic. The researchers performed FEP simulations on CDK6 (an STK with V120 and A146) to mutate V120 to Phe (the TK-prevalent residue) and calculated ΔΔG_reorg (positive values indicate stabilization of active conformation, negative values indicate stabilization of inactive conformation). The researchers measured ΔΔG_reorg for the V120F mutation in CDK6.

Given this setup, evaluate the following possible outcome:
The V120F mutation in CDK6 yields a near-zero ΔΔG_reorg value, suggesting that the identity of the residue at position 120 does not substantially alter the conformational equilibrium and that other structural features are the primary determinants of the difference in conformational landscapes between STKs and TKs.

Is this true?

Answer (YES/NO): NO